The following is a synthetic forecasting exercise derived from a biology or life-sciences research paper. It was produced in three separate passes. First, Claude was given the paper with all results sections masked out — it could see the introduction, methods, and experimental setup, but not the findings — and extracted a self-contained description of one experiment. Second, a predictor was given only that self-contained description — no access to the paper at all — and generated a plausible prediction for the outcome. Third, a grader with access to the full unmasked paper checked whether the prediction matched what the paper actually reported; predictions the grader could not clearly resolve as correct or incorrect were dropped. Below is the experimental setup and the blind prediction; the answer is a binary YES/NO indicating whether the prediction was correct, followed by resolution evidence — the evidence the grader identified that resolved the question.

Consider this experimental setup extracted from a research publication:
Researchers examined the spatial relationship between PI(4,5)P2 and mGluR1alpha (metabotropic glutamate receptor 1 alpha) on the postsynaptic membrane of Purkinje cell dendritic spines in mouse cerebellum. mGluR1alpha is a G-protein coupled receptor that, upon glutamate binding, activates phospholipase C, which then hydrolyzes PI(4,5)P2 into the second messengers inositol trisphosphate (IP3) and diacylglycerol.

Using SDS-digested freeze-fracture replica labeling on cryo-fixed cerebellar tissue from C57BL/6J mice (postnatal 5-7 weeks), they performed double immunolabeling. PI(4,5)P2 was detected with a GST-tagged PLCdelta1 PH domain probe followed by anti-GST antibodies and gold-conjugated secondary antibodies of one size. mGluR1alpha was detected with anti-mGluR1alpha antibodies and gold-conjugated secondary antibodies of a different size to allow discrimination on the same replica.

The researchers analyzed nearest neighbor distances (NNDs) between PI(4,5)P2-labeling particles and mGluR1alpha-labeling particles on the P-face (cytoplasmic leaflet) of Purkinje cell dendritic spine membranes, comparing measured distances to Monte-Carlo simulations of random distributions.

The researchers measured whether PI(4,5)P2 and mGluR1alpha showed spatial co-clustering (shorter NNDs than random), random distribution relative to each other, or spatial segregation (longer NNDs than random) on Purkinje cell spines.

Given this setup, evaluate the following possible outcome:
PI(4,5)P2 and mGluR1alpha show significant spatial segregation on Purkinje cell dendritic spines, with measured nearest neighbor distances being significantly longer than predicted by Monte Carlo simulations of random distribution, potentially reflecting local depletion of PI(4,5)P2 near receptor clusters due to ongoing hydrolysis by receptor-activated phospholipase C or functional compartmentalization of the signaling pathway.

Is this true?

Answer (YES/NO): NO